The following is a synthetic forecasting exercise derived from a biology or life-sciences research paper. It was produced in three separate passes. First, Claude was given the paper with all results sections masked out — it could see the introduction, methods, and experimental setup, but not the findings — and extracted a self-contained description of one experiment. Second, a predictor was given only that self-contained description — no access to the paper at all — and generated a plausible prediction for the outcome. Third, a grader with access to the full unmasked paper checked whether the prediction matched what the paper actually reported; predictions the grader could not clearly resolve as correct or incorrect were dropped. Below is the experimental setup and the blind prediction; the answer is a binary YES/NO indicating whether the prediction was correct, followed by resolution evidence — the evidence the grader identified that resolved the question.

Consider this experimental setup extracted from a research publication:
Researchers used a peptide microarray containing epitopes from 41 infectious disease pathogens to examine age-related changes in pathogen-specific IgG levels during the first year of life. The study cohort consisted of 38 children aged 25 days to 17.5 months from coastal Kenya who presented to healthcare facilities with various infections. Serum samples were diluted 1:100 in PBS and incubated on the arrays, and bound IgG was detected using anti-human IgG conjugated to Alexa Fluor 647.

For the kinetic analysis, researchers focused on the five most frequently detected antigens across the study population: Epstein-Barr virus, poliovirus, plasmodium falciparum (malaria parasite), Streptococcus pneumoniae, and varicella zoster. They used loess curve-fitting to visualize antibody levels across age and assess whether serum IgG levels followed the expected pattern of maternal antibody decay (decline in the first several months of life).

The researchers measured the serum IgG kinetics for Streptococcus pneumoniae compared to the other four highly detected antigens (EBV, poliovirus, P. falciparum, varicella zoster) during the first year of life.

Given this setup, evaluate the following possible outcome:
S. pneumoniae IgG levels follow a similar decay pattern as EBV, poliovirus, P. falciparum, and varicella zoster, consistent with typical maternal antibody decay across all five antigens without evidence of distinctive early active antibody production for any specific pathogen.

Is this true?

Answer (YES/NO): NO